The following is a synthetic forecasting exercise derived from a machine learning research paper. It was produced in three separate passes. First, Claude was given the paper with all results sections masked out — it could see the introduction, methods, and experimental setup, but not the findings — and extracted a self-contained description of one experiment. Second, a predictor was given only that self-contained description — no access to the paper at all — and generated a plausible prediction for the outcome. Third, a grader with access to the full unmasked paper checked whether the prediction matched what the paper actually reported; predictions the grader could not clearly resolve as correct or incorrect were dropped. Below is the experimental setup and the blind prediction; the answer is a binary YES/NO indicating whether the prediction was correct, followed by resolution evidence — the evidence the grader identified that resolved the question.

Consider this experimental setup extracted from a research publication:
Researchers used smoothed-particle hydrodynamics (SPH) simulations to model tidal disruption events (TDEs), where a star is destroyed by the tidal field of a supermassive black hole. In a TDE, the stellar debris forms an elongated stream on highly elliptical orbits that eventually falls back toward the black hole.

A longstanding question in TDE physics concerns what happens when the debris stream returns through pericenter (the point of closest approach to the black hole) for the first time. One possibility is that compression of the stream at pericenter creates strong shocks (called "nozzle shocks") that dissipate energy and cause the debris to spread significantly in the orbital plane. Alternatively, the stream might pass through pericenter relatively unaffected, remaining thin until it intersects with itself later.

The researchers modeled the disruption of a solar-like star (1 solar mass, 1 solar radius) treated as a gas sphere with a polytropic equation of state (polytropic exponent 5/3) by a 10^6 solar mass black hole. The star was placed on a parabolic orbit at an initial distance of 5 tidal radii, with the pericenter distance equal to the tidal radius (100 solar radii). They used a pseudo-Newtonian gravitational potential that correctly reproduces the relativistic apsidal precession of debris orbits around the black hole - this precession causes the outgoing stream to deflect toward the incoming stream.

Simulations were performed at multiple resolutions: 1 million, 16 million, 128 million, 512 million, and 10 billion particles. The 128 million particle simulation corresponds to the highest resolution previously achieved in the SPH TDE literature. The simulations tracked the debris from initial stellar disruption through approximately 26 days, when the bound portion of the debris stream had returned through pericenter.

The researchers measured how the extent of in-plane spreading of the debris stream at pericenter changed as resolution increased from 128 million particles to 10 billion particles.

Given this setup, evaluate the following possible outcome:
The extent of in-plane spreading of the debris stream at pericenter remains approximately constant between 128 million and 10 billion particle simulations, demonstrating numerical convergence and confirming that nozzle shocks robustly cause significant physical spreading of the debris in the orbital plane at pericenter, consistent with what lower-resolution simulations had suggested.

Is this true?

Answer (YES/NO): NO